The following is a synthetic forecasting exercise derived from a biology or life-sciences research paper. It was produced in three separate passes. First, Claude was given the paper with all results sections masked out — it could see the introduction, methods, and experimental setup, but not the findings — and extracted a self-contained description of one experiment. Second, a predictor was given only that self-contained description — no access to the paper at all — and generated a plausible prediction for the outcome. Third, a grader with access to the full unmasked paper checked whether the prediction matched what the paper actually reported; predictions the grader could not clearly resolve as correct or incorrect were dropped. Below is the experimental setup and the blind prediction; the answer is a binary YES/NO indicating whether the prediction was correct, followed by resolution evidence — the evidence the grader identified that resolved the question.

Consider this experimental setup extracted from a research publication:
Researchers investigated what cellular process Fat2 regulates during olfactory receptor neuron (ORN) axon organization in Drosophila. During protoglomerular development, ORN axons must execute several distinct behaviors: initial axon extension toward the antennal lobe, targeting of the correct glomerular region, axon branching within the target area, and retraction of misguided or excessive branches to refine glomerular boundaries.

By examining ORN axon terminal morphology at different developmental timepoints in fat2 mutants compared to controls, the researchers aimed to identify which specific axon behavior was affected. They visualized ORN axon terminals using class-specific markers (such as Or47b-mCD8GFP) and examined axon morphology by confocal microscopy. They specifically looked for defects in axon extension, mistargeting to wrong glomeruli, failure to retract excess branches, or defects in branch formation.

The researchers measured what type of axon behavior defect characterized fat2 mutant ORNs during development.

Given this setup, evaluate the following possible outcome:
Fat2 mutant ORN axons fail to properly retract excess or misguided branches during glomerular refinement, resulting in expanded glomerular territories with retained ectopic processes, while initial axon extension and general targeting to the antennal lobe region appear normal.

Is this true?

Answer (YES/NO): YES